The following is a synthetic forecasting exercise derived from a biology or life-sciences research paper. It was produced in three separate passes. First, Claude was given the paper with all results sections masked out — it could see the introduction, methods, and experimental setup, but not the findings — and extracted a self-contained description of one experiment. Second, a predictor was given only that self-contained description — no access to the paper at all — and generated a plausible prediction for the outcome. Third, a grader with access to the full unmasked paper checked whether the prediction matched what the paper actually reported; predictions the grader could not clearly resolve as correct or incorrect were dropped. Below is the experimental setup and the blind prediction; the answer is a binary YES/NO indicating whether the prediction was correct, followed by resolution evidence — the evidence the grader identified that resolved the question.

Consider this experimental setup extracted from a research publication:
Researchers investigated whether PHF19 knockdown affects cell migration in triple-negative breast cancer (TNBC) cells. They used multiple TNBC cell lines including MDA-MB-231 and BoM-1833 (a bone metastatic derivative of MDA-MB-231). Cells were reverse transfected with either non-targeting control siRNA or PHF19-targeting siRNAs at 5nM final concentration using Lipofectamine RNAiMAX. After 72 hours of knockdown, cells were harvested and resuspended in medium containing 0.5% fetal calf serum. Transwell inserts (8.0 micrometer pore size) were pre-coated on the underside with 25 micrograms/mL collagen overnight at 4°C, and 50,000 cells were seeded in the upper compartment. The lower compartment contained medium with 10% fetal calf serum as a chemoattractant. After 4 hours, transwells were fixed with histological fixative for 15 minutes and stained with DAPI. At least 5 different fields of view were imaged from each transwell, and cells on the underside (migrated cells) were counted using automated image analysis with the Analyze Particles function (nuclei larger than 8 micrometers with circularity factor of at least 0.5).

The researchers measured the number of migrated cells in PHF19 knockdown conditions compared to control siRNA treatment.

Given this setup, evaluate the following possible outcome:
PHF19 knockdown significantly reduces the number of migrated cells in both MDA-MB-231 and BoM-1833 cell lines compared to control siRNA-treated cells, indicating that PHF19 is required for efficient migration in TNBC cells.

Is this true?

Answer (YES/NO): NO